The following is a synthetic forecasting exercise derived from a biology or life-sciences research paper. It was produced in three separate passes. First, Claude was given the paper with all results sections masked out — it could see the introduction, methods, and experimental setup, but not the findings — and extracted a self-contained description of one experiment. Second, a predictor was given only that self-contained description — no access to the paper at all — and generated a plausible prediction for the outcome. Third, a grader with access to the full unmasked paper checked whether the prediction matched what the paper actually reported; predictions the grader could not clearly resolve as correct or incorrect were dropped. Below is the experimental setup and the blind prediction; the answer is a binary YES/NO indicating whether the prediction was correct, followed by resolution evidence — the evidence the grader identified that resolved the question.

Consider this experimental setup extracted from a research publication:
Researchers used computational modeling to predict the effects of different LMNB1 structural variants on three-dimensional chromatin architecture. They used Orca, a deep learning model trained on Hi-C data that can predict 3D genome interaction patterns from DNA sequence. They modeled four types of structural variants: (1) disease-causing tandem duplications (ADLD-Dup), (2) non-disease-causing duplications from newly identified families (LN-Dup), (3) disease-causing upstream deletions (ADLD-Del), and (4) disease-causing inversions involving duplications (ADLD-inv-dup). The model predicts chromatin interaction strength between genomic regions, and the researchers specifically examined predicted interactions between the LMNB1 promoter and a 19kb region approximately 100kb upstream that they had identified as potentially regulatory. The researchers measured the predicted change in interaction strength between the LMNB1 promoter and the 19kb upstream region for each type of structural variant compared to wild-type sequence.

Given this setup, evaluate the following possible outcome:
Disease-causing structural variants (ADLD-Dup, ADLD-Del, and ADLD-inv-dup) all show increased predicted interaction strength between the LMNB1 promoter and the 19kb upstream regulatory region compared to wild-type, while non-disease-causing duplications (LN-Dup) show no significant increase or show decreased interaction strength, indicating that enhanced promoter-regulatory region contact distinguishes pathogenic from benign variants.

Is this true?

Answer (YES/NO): NO